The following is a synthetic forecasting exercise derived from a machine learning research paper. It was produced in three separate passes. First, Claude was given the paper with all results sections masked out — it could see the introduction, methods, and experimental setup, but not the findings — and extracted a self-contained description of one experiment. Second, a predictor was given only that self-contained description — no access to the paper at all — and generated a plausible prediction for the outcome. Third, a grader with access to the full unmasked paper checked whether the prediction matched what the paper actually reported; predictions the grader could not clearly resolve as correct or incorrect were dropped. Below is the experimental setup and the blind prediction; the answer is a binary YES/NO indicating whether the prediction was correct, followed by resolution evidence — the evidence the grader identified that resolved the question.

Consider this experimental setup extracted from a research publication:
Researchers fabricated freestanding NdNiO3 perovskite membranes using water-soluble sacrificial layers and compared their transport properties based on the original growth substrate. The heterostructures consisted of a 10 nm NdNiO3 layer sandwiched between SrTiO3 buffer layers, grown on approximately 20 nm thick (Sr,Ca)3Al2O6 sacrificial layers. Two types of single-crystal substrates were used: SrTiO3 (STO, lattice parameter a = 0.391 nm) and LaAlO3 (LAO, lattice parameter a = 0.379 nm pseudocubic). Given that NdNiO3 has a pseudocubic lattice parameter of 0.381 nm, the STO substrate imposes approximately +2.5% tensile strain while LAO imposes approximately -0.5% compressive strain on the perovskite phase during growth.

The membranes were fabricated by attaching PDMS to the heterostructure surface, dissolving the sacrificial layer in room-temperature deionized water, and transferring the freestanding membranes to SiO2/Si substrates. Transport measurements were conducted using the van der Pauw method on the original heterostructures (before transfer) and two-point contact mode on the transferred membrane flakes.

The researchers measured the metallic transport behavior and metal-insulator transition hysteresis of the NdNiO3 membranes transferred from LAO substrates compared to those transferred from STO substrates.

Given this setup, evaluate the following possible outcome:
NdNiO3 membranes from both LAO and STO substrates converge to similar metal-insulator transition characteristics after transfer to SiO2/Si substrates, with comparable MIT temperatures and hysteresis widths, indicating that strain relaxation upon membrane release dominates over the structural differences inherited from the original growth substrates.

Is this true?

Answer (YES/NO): NO